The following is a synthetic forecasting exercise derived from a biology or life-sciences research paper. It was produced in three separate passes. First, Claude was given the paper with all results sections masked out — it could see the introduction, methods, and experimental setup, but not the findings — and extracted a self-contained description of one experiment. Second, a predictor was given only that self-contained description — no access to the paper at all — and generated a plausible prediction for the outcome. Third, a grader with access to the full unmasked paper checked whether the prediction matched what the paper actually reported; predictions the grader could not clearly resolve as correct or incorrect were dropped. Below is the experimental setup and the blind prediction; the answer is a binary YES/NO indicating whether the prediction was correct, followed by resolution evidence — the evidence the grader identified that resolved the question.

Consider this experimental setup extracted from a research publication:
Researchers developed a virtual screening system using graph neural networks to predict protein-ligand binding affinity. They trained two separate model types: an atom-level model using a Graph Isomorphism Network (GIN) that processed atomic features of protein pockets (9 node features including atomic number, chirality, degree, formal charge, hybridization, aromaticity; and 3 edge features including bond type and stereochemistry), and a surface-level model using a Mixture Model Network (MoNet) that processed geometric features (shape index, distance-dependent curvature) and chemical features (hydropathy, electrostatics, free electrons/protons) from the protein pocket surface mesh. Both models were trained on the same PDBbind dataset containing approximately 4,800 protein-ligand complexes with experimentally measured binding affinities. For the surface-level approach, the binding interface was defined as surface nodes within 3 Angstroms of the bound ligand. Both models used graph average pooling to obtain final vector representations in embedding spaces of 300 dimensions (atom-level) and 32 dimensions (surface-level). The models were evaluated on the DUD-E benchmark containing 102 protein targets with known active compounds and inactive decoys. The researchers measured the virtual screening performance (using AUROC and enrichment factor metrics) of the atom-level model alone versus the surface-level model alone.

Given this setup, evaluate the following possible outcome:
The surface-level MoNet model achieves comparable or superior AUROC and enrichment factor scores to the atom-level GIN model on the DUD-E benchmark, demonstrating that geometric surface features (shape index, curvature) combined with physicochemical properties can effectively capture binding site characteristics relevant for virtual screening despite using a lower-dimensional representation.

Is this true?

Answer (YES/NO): NO